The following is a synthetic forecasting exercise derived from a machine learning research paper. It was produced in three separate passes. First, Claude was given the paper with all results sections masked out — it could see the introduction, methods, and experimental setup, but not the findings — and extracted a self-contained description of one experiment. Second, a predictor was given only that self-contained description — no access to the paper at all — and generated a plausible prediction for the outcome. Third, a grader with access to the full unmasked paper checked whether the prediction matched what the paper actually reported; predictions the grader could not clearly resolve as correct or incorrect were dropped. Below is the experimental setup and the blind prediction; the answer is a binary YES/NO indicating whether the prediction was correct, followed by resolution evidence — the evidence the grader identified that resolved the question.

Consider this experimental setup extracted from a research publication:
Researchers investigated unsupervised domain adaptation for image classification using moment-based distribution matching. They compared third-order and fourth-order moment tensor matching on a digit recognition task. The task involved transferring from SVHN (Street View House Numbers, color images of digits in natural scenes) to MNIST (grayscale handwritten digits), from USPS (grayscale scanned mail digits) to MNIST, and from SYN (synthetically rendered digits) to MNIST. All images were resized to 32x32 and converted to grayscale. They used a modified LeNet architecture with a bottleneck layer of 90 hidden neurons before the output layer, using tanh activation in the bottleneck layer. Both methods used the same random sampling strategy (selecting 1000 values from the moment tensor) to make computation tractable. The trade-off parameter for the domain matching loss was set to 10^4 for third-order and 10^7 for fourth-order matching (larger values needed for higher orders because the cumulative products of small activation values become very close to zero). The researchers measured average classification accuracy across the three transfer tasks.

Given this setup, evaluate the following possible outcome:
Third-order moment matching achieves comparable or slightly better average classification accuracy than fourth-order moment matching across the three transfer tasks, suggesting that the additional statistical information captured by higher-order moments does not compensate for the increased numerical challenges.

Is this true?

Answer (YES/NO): YES